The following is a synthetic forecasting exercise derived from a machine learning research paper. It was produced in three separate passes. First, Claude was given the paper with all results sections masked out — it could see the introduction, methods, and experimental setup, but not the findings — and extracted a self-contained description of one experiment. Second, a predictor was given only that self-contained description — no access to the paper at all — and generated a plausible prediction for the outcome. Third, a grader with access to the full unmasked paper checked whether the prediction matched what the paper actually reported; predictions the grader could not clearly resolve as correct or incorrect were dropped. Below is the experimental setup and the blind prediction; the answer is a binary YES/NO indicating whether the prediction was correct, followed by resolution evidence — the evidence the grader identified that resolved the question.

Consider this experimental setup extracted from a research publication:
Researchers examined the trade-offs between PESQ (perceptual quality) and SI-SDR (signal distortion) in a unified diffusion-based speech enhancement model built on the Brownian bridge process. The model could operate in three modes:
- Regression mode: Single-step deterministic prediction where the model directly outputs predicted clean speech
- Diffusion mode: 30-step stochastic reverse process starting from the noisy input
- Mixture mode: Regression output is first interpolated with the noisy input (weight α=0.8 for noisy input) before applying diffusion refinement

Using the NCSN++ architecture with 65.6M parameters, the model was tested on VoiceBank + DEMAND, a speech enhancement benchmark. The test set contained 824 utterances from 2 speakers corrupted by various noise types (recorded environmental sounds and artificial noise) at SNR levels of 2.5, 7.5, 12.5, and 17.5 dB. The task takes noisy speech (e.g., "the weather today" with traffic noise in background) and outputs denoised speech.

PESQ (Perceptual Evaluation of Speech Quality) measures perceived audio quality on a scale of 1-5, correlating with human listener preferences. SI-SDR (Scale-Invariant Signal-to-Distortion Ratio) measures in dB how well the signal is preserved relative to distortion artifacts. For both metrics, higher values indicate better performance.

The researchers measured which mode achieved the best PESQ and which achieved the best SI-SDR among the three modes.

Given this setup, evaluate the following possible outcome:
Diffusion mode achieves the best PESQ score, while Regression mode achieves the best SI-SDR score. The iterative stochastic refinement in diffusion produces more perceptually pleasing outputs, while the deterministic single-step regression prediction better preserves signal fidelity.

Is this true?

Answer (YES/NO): NO